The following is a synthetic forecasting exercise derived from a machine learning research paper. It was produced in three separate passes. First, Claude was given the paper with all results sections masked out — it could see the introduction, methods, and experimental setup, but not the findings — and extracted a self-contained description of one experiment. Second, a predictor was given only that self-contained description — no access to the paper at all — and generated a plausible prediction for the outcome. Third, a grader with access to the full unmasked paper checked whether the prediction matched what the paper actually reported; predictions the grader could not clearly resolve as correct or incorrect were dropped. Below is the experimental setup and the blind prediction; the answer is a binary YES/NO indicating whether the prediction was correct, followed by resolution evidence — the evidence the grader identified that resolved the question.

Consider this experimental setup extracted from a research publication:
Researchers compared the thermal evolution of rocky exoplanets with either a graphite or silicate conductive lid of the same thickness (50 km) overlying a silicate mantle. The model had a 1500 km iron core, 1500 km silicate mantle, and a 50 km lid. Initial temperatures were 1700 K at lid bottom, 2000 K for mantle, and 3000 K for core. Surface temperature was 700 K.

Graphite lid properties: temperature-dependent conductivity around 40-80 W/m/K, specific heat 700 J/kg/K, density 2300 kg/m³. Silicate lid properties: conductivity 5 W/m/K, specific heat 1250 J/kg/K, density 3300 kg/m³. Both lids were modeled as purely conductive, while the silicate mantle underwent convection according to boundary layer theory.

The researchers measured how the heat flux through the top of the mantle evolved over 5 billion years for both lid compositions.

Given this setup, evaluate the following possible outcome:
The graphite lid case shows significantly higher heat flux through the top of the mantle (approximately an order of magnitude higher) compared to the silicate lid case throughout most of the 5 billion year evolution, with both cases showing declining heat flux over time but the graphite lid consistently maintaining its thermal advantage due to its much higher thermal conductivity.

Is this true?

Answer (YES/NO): NO